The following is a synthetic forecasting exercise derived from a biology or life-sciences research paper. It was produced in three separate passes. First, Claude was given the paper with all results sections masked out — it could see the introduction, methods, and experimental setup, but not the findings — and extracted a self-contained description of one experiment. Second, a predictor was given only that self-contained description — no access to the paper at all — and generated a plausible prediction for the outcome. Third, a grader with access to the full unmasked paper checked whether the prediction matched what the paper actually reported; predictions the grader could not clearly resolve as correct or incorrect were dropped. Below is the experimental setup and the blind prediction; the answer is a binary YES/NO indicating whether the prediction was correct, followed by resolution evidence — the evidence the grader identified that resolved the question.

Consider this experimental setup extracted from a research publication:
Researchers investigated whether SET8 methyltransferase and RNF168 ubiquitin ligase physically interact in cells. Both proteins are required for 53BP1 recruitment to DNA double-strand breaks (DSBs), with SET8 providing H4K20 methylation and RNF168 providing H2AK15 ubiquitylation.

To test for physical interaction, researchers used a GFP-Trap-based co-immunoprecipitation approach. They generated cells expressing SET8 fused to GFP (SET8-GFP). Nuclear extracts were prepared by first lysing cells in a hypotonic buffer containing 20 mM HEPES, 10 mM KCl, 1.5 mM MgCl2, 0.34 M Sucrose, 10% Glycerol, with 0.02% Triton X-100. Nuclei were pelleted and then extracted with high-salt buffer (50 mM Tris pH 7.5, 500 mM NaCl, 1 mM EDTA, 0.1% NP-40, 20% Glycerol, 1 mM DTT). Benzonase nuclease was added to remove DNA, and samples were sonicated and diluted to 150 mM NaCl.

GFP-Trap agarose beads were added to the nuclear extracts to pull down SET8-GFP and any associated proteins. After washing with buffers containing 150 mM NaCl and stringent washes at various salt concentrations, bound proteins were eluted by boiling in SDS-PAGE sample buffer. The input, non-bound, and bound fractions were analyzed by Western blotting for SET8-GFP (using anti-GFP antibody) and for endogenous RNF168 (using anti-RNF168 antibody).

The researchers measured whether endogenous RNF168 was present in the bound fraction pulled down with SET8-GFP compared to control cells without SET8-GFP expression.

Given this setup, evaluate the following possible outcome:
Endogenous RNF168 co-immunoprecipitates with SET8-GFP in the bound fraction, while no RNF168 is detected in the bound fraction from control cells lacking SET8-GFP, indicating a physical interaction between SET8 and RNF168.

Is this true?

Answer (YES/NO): NO